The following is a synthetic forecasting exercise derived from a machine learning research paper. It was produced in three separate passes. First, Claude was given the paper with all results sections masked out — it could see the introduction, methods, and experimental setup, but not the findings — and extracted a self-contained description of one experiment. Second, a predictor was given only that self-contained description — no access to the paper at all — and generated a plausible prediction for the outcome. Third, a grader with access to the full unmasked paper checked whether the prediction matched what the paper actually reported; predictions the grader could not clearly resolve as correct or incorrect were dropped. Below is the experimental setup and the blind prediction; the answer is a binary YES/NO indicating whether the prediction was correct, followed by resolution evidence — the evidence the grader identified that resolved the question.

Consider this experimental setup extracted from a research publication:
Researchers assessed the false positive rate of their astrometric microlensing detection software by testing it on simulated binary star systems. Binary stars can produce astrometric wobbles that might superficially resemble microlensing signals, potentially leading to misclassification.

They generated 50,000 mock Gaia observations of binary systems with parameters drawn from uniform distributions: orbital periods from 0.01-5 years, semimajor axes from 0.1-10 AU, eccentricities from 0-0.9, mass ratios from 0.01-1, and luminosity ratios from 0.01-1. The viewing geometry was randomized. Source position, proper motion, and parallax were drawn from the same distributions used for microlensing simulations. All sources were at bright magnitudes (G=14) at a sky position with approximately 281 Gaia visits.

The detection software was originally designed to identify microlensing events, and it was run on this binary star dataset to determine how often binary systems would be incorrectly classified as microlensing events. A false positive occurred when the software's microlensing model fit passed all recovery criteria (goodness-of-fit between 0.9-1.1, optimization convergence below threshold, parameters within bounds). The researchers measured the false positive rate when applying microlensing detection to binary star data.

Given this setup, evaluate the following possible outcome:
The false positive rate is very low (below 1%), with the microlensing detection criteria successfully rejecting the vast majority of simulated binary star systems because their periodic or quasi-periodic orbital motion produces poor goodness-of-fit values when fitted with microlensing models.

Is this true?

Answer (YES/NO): NO